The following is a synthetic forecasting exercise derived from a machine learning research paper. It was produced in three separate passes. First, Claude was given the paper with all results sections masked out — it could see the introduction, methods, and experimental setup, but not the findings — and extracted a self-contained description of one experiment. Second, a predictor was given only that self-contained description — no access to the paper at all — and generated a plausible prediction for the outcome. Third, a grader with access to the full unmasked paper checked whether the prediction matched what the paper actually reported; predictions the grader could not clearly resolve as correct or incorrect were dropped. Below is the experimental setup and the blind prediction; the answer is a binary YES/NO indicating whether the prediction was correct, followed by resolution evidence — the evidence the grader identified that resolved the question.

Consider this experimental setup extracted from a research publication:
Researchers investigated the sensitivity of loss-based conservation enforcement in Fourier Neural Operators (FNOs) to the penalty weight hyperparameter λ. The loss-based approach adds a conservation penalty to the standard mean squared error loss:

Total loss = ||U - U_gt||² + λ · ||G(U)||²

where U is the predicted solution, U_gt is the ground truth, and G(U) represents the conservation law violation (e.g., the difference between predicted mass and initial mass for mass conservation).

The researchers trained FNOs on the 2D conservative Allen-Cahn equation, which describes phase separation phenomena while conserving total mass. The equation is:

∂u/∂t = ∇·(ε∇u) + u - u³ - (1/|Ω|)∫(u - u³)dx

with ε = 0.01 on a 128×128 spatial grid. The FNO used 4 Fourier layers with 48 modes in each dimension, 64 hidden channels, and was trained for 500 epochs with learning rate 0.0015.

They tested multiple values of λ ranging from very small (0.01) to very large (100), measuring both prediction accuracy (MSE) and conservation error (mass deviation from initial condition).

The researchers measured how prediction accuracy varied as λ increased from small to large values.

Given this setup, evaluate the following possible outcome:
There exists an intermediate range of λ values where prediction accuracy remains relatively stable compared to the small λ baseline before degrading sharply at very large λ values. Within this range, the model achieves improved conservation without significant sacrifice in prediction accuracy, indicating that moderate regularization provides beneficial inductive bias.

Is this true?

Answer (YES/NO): NO